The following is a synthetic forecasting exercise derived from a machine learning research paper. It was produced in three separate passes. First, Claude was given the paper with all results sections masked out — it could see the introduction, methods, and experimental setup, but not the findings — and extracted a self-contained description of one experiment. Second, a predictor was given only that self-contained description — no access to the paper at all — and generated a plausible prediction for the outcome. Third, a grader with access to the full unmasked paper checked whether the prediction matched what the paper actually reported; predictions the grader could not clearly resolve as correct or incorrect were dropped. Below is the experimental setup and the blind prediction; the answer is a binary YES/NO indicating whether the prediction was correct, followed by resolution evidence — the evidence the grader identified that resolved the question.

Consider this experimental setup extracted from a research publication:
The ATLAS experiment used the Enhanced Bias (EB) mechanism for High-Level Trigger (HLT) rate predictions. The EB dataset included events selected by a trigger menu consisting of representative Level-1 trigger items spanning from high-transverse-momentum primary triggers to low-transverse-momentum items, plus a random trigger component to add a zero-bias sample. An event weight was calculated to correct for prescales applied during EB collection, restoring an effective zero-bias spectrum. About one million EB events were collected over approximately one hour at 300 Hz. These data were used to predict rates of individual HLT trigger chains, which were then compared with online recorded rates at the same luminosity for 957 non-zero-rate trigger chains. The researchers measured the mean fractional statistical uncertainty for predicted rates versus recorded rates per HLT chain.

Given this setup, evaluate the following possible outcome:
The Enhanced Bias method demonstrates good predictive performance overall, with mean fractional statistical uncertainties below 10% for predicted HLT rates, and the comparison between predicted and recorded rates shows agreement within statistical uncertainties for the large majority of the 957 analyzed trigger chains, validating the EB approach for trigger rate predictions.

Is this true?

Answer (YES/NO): NO